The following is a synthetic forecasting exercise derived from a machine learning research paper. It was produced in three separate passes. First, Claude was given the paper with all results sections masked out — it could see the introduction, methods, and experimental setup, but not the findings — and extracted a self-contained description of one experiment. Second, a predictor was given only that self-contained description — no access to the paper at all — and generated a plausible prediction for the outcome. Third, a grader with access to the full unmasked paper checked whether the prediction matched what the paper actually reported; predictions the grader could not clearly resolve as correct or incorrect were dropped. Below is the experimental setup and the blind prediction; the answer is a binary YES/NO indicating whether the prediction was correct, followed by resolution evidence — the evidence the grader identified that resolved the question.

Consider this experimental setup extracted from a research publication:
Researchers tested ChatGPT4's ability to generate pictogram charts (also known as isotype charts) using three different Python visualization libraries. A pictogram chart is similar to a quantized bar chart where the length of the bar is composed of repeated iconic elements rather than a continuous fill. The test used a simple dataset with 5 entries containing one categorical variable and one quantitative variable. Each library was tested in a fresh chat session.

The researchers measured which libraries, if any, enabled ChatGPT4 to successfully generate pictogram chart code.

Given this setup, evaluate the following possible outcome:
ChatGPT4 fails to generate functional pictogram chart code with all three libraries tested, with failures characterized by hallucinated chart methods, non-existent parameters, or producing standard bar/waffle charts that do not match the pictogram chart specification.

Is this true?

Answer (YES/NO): NO